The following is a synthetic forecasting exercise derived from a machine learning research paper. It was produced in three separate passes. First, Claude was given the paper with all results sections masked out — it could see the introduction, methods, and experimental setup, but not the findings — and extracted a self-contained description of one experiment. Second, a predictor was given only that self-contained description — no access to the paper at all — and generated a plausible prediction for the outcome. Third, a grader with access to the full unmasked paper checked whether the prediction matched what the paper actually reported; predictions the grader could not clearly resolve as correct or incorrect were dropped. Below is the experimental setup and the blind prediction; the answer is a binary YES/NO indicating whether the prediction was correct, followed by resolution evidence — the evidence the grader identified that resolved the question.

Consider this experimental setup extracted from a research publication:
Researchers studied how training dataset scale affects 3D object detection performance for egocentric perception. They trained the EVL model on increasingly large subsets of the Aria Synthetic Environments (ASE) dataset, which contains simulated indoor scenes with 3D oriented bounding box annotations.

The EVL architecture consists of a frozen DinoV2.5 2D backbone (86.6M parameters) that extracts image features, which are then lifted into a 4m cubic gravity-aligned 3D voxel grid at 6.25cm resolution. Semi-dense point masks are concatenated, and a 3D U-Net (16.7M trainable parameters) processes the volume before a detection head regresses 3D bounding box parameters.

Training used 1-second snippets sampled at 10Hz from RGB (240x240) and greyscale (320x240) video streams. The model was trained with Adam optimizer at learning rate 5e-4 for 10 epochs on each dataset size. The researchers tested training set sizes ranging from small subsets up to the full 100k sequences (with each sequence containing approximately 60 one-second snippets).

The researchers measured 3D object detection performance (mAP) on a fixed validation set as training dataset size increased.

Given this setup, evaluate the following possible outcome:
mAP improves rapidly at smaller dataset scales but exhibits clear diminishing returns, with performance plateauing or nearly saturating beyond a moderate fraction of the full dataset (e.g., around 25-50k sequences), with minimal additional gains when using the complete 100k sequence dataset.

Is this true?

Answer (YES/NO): NO